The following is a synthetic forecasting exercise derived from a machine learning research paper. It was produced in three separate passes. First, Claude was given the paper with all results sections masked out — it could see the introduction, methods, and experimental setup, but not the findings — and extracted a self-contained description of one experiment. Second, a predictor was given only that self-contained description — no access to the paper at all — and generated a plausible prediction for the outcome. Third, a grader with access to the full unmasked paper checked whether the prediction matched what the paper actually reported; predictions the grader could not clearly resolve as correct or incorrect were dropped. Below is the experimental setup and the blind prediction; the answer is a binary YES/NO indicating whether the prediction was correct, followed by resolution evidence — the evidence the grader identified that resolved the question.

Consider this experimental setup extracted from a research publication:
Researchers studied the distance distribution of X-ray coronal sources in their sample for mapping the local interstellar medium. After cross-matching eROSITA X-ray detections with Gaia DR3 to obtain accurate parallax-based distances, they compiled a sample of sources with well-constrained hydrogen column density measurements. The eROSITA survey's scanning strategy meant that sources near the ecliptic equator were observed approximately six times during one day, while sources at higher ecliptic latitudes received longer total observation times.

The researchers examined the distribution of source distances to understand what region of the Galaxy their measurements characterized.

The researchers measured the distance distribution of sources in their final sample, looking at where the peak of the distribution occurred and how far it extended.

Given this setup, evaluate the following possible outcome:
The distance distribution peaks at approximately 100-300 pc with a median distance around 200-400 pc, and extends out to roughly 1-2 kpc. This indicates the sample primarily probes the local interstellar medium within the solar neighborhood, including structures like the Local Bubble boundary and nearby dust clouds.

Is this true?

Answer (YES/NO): NO